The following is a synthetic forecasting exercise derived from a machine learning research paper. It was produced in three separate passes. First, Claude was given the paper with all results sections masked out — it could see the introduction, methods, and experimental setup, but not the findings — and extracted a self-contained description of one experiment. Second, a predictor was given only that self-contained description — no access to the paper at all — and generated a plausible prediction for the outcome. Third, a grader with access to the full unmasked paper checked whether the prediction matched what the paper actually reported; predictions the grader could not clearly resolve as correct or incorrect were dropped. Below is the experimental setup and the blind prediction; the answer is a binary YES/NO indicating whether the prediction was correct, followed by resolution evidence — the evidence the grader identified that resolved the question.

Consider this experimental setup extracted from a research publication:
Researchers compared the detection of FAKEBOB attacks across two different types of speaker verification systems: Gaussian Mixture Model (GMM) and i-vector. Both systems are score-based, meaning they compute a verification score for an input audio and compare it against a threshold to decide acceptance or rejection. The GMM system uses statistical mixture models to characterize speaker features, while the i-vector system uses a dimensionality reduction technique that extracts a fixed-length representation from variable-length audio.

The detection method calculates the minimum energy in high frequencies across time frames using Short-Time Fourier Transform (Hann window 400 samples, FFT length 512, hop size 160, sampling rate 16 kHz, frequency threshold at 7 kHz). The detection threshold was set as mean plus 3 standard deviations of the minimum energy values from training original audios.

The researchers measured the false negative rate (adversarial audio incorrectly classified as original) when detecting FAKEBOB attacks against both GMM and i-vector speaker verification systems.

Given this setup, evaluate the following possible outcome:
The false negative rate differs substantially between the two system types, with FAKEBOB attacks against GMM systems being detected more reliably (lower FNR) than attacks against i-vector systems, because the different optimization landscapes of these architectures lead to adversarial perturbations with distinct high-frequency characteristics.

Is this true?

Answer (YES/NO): NO